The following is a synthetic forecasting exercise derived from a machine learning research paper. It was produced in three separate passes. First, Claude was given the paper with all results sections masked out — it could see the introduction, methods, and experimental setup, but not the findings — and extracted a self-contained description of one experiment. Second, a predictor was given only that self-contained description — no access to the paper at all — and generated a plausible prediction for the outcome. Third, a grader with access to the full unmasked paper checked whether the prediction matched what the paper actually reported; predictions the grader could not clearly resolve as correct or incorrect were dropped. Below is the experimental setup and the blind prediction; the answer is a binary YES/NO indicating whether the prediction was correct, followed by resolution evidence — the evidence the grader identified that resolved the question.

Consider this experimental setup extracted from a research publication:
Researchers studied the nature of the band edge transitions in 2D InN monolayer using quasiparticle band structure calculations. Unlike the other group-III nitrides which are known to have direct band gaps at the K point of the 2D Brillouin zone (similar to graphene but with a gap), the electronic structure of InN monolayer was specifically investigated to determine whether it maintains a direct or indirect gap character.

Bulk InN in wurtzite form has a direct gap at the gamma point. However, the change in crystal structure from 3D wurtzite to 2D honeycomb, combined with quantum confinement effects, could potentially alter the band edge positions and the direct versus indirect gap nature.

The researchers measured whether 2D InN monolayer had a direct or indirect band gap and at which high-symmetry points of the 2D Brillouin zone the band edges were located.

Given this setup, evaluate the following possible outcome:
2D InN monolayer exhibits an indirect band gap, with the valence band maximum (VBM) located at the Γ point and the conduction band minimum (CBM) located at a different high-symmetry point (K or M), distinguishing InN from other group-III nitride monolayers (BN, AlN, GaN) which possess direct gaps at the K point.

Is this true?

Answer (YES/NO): NO